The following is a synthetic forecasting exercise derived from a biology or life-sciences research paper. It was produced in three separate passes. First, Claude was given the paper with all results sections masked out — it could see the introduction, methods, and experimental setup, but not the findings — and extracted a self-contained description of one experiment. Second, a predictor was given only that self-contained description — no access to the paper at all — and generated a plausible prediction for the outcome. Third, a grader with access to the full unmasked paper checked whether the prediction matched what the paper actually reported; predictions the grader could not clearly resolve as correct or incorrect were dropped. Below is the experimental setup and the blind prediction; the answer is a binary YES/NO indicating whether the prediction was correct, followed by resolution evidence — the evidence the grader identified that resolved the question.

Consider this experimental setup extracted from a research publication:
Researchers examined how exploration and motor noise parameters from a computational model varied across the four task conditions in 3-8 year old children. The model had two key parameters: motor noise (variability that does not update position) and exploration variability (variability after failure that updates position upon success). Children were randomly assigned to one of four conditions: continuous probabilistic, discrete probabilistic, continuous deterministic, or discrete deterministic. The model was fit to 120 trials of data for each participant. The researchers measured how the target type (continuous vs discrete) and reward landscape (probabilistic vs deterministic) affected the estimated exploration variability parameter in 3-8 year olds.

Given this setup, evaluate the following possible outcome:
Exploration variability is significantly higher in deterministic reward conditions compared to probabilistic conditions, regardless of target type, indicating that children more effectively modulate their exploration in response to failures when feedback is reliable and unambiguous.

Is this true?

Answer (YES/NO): YES